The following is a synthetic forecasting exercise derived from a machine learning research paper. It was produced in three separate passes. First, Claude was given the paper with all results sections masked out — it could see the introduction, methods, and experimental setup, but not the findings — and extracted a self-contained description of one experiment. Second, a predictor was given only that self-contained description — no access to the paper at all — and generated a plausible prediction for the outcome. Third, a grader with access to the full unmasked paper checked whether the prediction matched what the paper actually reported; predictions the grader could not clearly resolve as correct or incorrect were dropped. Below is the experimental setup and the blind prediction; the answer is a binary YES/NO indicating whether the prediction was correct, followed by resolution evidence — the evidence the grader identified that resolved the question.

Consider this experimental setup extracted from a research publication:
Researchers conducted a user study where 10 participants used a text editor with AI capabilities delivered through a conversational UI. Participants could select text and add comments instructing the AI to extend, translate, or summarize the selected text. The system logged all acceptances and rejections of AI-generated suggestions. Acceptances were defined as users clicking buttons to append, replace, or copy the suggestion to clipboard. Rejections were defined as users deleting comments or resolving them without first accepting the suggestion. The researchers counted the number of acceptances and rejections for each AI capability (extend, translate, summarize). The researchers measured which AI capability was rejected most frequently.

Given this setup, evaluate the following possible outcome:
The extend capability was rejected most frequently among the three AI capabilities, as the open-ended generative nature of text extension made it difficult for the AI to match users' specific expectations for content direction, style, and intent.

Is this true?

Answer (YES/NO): YES